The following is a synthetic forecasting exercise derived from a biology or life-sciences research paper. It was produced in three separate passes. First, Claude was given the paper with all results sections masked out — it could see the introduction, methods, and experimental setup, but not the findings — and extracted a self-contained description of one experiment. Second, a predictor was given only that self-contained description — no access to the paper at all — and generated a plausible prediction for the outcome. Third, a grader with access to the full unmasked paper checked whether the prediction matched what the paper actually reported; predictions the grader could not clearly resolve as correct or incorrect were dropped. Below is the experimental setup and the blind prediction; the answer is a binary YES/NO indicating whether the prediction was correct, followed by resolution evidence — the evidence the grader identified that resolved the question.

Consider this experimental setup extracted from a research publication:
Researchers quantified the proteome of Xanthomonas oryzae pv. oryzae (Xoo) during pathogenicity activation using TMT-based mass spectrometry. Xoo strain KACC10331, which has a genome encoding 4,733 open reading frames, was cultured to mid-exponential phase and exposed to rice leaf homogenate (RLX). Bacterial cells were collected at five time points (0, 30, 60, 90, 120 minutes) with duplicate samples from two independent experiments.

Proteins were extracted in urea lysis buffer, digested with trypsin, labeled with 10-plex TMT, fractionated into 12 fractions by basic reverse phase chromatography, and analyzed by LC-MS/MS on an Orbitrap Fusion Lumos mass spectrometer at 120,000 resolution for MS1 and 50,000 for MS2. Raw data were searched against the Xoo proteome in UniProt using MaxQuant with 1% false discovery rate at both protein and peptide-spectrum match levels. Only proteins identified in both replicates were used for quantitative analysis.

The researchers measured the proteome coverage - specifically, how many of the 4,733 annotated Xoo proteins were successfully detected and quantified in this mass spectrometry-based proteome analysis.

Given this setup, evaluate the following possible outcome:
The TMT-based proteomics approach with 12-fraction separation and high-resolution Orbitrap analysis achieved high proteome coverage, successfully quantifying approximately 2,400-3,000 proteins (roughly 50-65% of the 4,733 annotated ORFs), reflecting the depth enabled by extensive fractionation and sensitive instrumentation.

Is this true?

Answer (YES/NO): YES